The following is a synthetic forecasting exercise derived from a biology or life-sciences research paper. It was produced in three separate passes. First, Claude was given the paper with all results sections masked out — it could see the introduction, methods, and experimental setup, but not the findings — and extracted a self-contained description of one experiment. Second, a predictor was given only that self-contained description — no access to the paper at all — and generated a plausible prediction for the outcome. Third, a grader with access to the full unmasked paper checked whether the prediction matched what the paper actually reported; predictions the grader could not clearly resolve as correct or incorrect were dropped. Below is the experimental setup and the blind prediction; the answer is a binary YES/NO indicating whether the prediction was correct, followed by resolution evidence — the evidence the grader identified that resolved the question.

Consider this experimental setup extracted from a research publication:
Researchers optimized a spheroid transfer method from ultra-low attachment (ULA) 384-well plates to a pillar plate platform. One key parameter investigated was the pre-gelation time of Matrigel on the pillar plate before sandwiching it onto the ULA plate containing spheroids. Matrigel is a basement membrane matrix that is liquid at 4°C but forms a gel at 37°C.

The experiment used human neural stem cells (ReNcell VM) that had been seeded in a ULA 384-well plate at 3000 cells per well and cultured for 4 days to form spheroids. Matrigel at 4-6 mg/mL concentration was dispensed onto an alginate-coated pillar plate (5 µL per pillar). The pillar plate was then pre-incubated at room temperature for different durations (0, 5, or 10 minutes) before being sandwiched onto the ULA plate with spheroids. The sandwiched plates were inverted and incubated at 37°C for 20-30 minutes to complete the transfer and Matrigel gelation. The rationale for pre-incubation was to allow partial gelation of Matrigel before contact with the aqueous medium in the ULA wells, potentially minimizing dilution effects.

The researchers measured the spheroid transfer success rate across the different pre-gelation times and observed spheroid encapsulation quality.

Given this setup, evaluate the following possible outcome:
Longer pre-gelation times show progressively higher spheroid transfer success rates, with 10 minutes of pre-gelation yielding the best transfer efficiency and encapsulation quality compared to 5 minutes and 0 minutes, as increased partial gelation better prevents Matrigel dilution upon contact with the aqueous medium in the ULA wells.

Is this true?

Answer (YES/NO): NO